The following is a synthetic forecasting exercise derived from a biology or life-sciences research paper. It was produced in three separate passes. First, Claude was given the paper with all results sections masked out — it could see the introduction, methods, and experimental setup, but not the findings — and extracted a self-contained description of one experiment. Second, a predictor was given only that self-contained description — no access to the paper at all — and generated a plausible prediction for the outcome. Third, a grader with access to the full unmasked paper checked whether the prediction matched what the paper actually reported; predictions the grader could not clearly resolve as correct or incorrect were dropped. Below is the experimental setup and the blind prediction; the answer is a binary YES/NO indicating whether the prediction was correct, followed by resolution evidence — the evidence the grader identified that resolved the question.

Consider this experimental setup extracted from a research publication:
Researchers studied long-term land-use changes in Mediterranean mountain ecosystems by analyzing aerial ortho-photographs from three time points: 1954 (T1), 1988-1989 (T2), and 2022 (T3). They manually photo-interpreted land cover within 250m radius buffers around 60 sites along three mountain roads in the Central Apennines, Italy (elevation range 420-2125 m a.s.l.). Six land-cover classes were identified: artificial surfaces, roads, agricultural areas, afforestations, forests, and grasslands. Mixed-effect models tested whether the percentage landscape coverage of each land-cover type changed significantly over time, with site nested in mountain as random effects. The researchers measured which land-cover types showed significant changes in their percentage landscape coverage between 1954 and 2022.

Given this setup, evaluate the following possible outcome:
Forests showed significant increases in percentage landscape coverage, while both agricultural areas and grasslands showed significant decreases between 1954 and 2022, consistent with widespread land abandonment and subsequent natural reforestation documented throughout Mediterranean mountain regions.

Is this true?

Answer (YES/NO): YES